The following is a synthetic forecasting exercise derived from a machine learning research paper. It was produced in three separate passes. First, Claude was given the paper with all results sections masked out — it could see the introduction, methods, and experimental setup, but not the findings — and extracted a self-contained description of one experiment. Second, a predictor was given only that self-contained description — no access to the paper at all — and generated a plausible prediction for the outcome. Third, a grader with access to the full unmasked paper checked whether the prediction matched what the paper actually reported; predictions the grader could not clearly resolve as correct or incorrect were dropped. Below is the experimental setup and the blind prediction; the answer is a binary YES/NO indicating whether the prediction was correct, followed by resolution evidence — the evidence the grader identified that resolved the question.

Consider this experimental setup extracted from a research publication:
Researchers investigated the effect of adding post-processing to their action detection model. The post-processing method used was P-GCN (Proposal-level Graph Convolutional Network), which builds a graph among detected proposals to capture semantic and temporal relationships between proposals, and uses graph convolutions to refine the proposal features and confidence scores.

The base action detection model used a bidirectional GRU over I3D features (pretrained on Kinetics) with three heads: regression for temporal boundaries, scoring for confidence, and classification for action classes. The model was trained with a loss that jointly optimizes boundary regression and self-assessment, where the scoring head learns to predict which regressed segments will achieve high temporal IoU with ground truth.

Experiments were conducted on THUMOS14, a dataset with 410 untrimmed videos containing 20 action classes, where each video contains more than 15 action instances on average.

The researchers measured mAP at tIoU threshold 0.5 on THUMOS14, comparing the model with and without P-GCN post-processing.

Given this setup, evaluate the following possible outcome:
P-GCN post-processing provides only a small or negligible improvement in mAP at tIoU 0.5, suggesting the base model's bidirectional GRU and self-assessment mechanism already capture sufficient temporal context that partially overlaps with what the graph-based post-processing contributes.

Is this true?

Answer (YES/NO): NO